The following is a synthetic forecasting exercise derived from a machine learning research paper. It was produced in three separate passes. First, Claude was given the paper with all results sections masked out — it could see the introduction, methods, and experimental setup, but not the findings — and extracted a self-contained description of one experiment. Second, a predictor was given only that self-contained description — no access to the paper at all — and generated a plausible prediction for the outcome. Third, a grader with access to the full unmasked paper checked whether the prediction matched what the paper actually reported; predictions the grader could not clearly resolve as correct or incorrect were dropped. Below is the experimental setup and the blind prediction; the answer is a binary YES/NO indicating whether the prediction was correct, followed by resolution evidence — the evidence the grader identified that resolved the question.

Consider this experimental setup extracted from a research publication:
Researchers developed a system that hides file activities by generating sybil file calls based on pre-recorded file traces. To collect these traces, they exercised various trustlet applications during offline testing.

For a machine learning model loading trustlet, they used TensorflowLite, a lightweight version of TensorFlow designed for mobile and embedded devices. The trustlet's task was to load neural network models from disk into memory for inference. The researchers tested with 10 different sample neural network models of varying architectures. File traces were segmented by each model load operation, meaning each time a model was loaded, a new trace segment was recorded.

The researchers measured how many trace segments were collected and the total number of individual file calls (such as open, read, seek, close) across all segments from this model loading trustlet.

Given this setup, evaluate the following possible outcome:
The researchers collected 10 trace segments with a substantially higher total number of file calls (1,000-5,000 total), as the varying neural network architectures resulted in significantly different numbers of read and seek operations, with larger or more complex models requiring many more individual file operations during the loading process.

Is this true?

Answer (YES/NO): NO